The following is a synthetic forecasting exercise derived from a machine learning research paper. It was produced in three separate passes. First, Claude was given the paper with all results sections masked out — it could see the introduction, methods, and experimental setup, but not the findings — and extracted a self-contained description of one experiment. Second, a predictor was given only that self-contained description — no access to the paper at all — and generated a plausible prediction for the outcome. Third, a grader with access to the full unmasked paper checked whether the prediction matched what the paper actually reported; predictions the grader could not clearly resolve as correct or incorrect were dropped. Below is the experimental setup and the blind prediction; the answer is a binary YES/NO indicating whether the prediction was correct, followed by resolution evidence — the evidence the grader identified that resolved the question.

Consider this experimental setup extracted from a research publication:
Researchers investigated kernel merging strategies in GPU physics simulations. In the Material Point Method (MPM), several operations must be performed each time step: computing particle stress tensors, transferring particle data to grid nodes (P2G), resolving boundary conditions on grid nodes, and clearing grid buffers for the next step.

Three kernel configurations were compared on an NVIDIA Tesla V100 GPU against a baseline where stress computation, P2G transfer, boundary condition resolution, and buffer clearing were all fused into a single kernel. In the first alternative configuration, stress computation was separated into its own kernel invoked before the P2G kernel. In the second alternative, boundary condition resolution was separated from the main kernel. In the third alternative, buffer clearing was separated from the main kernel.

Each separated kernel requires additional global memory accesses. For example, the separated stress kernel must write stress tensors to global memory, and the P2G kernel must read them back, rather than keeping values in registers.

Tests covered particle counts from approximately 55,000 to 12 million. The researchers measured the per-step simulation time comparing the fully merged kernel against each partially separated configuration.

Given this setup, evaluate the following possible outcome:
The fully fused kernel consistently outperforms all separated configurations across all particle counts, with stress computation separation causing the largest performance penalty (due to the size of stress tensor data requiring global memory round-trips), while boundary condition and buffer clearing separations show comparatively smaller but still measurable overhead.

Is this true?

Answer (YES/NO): YES